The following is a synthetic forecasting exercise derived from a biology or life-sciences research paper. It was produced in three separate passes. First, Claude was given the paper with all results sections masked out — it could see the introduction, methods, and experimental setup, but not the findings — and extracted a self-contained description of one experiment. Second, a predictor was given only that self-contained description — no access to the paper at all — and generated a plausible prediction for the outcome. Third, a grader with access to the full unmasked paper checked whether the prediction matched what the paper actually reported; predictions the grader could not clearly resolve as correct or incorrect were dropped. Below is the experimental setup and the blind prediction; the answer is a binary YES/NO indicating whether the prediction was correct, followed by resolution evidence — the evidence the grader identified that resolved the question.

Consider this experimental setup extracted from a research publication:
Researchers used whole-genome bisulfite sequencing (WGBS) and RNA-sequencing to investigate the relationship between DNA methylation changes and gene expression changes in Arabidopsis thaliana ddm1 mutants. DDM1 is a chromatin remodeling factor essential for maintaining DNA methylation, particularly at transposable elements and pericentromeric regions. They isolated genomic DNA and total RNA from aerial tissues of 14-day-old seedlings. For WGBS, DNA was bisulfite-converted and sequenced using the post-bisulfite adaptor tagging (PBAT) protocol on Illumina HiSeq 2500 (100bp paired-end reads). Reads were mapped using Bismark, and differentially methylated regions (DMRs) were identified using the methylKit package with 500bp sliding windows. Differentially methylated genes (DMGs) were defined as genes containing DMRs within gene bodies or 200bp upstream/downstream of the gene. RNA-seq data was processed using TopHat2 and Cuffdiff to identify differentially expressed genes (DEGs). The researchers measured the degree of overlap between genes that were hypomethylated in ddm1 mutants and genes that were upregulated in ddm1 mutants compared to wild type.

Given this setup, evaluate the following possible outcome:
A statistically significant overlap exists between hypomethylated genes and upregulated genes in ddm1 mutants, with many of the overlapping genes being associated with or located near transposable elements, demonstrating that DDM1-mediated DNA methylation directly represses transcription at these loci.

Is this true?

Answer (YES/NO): NO